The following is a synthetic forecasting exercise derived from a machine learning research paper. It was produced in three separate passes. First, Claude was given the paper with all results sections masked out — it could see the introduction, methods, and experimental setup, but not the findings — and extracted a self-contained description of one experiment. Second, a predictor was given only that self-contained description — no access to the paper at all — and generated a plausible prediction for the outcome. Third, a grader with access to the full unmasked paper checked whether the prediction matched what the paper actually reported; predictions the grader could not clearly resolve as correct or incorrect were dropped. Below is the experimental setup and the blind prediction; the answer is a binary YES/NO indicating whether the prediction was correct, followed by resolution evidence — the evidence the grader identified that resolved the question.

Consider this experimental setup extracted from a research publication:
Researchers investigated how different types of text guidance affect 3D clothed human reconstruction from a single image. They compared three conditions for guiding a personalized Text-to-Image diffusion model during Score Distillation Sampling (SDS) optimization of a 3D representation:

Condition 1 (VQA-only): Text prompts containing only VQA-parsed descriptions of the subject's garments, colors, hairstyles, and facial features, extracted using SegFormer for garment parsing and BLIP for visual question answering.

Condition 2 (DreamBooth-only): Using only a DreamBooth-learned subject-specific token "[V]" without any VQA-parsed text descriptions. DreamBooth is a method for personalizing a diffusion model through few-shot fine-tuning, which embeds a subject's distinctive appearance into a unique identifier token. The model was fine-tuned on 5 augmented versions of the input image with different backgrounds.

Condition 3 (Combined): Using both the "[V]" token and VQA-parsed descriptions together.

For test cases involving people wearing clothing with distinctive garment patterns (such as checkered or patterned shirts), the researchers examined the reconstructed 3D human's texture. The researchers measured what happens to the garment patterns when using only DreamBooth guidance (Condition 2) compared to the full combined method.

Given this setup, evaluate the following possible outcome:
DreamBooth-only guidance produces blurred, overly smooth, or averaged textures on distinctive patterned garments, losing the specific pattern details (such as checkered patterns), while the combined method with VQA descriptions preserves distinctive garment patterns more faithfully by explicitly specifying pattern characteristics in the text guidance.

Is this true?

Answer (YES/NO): NO